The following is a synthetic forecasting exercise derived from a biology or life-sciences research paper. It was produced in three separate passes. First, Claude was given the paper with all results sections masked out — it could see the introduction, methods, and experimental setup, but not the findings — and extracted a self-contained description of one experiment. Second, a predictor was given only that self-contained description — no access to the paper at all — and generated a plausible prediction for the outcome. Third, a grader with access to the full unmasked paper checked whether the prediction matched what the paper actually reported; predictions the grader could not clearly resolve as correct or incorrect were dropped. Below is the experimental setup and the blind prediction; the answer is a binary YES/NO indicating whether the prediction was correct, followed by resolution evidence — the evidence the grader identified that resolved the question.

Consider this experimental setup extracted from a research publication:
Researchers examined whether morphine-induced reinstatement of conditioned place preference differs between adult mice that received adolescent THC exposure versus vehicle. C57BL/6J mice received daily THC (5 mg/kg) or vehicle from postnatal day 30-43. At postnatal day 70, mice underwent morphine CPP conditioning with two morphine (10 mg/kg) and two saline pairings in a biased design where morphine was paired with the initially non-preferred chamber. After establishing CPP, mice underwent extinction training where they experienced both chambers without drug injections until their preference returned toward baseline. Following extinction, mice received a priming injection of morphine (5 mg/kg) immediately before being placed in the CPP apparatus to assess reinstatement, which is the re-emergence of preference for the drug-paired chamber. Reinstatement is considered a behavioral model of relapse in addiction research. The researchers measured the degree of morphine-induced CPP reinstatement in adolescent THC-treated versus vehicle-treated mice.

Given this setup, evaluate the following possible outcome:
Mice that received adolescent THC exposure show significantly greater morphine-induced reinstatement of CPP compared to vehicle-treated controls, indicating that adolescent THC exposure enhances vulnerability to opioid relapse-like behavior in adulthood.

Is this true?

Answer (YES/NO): YES